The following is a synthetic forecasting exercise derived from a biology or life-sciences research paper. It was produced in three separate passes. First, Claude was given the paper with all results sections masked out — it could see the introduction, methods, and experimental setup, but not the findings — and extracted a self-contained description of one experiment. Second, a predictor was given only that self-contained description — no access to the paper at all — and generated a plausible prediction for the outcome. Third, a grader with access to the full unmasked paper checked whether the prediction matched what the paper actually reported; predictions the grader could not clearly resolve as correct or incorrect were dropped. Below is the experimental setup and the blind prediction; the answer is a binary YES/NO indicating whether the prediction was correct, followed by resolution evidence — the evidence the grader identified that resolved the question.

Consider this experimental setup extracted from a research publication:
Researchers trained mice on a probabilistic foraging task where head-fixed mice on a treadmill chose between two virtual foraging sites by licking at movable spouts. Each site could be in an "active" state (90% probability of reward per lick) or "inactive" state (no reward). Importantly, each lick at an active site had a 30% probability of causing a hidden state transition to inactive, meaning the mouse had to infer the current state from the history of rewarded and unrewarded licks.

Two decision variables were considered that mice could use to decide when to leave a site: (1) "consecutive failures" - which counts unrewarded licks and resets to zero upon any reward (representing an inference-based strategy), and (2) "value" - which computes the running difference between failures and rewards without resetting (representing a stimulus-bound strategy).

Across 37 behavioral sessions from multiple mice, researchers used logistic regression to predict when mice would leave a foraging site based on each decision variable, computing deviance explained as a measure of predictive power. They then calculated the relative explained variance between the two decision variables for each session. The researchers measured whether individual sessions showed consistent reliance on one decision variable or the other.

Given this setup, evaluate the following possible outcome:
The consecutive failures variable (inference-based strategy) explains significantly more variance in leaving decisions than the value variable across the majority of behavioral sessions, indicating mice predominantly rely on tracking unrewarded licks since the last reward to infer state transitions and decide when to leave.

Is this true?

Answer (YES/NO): NO